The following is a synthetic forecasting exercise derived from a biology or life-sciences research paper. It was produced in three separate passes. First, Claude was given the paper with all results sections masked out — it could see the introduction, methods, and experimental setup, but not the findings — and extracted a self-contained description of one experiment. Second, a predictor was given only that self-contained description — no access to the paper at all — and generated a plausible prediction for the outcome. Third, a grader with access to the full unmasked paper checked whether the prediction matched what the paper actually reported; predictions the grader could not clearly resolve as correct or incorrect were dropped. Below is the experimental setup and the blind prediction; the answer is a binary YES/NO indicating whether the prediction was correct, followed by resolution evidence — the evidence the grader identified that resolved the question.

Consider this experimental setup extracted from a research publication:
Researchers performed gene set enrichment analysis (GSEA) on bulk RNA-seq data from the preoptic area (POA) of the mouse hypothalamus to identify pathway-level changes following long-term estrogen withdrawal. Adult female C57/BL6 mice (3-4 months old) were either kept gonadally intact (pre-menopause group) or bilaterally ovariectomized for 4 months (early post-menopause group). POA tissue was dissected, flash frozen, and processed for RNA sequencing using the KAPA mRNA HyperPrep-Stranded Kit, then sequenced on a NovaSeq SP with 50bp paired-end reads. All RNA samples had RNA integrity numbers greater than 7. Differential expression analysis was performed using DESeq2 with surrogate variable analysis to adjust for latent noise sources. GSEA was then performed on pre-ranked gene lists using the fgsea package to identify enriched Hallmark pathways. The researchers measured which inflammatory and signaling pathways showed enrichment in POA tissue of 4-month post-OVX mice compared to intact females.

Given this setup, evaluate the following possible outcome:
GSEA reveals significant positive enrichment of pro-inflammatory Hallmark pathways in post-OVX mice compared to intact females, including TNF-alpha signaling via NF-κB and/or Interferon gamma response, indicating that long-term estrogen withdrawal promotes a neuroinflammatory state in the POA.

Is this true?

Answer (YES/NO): YES